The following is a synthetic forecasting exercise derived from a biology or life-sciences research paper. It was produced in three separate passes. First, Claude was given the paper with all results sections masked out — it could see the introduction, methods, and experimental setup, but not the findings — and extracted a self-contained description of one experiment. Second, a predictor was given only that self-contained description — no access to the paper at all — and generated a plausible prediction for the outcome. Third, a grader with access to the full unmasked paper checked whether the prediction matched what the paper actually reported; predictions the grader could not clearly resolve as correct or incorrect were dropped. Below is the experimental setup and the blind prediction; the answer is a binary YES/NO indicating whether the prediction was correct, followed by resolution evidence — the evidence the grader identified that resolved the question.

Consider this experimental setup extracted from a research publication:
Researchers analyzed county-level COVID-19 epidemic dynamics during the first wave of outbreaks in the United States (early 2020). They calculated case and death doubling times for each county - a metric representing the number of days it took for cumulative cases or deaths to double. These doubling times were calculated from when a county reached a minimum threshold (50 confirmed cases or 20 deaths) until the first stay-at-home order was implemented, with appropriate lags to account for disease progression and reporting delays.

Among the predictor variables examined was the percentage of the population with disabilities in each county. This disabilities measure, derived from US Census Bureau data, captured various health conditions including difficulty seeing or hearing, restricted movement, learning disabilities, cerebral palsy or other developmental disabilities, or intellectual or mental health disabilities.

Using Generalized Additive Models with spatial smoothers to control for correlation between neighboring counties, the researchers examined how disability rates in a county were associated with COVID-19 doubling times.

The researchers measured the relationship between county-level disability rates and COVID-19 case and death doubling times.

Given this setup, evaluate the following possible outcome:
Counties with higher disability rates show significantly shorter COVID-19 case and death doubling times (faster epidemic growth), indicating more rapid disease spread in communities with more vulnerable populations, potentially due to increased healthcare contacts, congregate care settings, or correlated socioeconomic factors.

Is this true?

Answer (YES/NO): NO